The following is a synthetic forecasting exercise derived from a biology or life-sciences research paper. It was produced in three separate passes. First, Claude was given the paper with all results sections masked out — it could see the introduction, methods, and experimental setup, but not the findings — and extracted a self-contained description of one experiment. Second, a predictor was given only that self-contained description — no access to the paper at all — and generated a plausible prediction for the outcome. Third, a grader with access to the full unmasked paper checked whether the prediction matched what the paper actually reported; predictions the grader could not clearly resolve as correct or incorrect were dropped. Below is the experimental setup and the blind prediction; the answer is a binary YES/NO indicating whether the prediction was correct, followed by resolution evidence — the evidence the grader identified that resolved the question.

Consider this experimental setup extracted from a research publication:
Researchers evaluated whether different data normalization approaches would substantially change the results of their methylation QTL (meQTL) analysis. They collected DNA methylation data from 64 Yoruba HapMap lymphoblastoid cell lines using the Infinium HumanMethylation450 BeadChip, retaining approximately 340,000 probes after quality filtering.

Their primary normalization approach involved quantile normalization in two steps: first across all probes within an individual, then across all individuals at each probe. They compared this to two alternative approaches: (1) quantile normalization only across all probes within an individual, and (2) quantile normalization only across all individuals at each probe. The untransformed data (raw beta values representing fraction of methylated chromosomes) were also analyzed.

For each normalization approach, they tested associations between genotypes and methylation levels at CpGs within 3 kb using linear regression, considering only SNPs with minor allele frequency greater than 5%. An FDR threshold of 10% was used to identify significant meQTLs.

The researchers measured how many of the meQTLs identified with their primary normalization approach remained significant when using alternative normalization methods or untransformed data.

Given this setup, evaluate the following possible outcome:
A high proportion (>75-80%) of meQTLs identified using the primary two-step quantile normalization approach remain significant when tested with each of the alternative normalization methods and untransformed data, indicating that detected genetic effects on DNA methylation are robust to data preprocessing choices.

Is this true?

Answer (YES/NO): NO